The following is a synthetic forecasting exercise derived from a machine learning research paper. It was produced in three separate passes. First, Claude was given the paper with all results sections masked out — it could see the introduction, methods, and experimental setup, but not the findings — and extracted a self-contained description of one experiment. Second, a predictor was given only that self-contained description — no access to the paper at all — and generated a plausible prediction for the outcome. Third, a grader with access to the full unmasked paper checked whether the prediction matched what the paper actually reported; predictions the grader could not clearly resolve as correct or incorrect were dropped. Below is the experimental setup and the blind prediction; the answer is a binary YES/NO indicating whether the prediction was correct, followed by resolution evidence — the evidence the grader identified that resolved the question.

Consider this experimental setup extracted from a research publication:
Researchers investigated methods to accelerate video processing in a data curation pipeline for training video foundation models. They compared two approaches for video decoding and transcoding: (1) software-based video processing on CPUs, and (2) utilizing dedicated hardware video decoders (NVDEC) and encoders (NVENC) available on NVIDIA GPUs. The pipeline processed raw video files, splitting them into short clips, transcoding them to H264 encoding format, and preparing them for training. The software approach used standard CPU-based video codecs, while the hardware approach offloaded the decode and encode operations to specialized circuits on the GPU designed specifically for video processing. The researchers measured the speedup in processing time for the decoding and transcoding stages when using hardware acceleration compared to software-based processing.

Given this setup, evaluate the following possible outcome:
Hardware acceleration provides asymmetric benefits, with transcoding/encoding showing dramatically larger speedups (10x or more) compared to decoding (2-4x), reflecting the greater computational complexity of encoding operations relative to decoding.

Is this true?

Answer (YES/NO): NO